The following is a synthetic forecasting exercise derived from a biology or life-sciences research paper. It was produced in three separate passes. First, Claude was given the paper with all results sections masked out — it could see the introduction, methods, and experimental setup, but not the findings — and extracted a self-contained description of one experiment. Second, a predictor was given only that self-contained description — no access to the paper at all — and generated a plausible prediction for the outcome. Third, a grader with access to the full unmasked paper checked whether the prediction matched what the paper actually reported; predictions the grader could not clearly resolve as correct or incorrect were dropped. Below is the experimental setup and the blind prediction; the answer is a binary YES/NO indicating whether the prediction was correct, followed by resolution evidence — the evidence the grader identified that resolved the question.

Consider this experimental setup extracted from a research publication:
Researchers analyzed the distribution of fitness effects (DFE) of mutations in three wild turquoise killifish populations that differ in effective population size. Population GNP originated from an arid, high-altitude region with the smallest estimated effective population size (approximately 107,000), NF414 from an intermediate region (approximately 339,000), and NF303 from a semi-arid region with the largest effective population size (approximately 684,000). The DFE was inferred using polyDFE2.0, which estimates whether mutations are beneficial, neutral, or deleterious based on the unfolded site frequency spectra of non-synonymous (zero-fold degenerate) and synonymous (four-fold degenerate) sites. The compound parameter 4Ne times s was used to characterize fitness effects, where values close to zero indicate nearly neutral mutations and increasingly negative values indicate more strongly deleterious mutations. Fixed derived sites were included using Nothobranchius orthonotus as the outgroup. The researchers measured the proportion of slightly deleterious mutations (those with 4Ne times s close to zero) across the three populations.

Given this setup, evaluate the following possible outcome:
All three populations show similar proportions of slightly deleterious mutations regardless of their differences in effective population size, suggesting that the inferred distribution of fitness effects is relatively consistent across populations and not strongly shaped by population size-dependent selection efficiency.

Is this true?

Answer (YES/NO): NO